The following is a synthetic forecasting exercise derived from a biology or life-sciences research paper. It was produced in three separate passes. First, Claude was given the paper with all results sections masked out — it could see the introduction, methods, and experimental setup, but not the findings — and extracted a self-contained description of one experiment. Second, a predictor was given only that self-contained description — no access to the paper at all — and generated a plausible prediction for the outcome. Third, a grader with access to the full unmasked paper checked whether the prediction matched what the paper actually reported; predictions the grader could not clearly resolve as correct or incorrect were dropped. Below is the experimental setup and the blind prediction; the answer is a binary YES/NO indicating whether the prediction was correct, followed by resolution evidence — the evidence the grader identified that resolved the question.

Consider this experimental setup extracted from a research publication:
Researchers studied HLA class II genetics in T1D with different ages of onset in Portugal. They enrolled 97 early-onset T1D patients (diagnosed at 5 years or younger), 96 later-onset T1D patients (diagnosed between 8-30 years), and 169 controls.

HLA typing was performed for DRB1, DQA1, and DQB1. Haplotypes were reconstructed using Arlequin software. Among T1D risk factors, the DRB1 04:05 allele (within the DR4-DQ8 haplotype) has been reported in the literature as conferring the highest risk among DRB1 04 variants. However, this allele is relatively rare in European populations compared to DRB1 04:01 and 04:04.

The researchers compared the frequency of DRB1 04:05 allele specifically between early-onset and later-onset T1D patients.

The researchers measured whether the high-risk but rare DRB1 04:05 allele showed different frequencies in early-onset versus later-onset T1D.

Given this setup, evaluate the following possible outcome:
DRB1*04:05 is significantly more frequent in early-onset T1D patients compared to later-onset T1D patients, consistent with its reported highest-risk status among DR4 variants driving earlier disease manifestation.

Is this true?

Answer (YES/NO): NO